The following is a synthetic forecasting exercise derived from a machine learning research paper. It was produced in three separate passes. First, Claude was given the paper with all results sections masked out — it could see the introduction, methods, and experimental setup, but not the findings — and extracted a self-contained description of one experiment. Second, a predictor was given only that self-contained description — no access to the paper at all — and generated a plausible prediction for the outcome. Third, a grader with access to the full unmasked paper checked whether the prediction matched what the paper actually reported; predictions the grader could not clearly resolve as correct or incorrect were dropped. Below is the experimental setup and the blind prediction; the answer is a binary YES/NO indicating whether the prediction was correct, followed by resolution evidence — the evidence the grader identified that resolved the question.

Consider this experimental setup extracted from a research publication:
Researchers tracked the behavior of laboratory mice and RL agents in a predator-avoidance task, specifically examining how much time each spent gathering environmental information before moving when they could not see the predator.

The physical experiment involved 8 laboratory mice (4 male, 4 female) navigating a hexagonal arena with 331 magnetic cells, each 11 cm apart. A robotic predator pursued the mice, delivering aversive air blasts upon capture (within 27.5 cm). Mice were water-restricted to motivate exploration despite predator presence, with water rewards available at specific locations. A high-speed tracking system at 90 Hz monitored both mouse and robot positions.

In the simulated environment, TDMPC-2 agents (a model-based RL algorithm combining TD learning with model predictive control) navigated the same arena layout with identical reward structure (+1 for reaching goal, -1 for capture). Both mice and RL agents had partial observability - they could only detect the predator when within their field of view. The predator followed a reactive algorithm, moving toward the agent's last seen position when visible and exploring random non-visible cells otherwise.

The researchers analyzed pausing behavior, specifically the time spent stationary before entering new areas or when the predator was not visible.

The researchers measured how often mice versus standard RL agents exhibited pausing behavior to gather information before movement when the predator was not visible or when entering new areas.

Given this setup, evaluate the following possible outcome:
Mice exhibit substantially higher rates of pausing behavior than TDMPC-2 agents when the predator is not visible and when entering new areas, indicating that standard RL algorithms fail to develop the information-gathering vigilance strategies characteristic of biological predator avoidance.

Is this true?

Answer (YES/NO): YES